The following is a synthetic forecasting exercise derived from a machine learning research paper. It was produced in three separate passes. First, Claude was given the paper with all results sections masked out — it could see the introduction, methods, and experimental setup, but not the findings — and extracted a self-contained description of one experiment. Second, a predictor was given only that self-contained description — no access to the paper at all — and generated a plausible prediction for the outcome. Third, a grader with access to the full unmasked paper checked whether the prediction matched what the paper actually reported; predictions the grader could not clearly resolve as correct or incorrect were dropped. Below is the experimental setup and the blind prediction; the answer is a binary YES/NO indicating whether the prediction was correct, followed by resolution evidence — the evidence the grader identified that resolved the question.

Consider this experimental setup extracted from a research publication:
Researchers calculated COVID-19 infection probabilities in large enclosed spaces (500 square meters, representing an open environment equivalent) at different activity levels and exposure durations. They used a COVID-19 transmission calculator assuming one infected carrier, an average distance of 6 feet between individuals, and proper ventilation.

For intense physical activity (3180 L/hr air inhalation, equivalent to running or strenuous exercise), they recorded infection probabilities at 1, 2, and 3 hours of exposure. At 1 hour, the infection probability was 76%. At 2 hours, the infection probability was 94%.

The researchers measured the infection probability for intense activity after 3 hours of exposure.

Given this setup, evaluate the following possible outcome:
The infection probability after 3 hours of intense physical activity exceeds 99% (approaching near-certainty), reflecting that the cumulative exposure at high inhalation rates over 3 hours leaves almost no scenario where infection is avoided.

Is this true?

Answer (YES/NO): NO